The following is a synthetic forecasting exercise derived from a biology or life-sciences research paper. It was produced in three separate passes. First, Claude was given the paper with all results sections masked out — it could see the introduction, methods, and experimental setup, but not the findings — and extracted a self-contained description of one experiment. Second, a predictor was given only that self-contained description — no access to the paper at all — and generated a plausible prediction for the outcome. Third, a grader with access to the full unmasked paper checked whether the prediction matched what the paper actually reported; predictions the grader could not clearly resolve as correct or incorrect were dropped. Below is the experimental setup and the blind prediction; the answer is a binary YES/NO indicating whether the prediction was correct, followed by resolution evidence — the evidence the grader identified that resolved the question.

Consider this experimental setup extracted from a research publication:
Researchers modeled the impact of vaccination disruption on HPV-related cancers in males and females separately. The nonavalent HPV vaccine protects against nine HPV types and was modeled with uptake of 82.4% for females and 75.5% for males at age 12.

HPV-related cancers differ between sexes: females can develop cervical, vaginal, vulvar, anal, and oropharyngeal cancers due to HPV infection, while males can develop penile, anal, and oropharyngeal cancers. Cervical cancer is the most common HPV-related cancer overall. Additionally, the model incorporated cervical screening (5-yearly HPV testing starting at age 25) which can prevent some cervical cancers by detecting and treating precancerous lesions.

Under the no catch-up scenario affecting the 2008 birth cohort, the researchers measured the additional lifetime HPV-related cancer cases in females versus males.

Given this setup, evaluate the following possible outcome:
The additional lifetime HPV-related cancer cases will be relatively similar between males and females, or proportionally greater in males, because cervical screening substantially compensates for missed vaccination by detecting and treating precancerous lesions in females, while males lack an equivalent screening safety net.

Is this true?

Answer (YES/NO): NO